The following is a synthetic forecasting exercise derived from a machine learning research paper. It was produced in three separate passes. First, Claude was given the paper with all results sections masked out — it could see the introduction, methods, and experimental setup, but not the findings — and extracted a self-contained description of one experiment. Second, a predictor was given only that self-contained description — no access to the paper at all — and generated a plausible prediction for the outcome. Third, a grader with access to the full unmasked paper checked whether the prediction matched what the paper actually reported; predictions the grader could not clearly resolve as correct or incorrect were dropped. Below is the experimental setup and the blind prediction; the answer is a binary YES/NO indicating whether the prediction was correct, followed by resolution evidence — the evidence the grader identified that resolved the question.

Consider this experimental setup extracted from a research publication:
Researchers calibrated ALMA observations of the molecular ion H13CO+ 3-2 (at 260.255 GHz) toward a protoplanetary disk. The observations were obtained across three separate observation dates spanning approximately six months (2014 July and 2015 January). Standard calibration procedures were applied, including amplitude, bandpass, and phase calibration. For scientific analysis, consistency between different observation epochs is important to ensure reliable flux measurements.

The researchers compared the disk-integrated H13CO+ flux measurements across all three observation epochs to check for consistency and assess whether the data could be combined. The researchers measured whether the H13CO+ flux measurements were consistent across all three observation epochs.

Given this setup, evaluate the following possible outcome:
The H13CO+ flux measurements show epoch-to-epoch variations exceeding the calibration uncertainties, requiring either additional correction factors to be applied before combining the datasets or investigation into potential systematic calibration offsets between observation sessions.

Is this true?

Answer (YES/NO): NO